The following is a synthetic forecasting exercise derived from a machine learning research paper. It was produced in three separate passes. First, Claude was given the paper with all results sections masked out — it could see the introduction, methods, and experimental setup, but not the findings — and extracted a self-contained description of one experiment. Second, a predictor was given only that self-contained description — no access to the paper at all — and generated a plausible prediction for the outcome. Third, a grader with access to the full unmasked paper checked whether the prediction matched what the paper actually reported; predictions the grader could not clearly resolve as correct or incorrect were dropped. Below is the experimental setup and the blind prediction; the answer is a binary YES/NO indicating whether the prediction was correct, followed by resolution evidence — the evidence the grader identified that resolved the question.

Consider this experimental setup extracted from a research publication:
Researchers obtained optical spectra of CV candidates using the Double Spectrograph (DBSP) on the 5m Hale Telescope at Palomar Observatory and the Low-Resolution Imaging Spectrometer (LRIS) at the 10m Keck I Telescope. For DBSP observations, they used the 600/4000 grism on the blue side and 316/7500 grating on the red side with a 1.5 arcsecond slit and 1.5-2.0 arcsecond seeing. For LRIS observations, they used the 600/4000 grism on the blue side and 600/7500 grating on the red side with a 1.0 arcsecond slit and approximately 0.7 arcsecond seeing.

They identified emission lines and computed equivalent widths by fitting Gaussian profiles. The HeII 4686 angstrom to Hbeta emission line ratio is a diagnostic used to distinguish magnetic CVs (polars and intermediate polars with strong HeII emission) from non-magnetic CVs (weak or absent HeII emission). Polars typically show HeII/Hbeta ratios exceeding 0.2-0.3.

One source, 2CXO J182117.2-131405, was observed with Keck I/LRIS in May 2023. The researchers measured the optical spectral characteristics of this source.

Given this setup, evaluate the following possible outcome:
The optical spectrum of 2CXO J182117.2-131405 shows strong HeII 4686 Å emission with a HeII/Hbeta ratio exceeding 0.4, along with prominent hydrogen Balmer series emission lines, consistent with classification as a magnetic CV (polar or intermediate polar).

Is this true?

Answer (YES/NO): NO